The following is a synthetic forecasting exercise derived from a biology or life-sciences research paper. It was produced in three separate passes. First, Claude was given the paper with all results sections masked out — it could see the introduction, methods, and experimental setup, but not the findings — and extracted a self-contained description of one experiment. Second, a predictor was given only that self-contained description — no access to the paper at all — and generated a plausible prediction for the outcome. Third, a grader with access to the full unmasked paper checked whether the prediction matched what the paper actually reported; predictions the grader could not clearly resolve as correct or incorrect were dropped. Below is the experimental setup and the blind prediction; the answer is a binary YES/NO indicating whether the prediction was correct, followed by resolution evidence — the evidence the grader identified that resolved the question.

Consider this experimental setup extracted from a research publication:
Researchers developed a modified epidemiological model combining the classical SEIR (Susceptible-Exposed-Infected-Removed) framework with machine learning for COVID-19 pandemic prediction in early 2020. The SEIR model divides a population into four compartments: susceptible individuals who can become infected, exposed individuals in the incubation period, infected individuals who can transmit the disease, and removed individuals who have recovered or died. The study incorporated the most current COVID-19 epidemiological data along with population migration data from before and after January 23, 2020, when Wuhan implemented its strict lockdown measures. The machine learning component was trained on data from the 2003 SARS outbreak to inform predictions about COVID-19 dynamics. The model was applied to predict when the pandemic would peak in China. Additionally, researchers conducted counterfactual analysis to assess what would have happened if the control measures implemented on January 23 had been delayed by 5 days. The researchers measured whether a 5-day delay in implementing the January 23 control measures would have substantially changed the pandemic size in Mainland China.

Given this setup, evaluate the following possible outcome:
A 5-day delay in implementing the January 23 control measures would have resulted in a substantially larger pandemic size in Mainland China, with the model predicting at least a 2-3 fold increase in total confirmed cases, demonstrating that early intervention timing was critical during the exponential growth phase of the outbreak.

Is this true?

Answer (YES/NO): NO